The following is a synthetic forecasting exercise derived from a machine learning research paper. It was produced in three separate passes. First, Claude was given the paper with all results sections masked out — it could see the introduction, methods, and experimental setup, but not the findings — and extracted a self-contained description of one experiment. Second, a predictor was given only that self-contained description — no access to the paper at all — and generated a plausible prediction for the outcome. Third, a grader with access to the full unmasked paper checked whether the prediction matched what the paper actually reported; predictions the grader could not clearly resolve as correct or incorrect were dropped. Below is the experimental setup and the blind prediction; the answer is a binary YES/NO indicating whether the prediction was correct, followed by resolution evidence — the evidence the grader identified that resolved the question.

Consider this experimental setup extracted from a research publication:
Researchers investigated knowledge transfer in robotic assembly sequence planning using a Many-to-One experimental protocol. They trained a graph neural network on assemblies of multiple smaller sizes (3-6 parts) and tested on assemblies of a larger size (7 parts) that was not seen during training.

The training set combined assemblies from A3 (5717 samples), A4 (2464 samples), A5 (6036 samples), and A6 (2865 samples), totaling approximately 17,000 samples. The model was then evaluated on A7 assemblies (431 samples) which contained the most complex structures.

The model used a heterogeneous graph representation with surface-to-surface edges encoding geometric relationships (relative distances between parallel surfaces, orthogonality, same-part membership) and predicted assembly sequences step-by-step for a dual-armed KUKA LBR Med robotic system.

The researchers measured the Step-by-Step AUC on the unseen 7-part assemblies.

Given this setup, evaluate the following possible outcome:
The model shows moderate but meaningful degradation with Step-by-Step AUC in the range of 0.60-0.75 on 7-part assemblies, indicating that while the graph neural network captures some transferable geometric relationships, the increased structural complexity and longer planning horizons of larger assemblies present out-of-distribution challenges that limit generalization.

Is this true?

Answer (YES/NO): NO